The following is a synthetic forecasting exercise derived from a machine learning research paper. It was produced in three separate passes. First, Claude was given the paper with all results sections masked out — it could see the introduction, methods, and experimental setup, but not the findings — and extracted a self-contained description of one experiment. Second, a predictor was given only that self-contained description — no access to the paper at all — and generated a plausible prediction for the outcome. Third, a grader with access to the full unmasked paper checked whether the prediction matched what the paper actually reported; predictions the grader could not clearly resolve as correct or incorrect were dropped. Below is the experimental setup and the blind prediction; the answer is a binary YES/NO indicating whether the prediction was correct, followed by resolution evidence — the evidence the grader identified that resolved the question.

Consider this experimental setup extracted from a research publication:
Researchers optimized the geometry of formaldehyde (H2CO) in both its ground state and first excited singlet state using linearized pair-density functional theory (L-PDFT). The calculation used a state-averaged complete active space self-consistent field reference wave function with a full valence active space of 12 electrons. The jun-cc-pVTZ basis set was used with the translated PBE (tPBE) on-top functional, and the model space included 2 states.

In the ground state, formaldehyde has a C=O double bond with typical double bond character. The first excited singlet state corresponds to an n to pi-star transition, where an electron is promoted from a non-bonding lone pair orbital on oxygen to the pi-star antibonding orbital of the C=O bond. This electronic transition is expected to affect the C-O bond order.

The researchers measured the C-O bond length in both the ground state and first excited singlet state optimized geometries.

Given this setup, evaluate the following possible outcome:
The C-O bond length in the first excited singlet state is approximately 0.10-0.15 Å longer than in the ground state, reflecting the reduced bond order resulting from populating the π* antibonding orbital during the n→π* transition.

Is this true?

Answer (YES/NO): YES